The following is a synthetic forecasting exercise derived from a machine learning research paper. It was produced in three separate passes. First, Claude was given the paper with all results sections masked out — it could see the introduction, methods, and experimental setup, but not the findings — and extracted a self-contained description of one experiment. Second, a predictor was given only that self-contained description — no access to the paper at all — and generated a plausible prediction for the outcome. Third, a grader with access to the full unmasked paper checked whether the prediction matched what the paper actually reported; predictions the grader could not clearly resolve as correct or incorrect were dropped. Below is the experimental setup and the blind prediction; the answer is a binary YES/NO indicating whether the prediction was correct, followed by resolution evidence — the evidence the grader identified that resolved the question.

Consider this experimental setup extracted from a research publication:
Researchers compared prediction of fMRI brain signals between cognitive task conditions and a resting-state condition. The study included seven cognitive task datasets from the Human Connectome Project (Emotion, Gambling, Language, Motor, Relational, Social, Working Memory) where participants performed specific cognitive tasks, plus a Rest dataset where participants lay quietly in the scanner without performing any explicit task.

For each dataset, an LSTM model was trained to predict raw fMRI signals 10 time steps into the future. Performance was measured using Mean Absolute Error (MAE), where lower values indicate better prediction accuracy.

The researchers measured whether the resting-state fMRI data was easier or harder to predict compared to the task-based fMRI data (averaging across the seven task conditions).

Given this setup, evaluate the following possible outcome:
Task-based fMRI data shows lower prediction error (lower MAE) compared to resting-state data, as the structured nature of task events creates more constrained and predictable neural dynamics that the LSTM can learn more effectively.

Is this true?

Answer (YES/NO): YES